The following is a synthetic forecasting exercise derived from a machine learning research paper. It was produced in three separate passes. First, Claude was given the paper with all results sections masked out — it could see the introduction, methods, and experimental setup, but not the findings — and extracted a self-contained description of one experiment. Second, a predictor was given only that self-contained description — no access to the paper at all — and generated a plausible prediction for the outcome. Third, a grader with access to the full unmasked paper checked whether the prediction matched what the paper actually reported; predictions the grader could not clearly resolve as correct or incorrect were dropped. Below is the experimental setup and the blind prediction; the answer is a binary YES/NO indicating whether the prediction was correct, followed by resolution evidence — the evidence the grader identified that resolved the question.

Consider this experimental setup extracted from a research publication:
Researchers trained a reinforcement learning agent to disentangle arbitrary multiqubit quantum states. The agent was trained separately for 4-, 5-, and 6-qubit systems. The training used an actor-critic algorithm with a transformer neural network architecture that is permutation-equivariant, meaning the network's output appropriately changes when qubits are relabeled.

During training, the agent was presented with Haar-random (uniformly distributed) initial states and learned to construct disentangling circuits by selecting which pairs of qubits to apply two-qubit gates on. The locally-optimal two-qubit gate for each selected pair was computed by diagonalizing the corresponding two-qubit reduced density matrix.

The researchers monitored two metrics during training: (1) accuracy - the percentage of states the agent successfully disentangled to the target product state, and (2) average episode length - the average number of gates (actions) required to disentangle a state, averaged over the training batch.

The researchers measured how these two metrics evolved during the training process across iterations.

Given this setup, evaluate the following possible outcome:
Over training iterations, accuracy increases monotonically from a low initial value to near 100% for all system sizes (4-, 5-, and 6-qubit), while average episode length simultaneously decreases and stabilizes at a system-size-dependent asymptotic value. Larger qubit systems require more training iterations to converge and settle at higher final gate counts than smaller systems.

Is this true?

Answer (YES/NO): NO